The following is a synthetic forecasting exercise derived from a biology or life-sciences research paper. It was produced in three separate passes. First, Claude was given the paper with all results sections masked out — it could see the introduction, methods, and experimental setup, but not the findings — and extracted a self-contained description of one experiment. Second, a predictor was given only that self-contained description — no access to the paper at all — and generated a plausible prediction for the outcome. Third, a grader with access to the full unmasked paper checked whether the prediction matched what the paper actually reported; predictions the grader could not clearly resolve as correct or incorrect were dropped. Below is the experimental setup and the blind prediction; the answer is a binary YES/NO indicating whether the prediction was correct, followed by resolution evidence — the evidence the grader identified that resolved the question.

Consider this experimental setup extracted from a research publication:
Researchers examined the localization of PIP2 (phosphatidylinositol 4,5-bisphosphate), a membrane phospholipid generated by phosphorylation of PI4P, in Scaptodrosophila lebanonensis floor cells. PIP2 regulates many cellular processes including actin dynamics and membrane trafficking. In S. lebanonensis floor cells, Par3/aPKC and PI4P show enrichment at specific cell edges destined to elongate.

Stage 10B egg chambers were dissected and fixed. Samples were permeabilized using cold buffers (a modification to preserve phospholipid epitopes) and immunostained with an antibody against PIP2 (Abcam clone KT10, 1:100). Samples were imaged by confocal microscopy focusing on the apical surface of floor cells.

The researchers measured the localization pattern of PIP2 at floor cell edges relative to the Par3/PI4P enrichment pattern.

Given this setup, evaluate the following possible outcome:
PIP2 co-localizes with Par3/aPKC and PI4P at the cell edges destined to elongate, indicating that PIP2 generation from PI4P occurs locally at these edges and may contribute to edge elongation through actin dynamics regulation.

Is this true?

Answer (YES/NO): YES